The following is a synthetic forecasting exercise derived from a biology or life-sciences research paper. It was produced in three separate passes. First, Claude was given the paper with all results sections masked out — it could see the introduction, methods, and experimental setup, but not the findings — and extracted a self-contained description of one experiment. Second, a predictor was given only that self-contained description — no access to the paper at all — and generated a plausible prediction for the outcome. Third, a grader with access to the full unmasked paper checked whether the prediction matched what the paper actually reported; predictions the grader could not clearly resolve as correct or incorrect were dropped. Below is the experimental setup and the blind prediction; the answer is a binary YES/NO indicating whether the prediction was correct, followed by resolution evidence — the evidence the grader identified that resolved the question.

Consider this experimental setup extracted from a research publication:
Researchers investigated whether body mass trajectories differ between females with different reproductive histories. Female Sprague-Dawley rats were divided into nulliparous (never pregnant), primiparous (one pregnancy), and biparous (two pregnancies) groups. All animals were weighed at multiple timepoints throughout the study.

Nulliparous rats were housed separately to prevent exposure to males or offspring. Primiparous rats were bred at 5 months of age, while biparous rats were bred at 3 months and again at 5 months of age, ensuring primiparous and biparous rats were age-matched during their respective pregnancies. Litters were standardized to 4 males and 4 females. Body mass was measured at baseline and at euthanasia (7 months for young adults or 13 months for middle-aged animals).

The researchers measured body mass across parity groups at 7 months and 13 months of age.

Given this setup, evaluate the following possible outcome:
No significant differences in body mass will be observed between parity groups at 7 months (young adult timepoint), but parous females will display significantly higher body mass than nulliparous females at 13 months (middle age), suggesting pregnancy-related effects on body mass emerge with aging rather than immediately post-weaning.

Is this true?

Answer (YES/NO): NO